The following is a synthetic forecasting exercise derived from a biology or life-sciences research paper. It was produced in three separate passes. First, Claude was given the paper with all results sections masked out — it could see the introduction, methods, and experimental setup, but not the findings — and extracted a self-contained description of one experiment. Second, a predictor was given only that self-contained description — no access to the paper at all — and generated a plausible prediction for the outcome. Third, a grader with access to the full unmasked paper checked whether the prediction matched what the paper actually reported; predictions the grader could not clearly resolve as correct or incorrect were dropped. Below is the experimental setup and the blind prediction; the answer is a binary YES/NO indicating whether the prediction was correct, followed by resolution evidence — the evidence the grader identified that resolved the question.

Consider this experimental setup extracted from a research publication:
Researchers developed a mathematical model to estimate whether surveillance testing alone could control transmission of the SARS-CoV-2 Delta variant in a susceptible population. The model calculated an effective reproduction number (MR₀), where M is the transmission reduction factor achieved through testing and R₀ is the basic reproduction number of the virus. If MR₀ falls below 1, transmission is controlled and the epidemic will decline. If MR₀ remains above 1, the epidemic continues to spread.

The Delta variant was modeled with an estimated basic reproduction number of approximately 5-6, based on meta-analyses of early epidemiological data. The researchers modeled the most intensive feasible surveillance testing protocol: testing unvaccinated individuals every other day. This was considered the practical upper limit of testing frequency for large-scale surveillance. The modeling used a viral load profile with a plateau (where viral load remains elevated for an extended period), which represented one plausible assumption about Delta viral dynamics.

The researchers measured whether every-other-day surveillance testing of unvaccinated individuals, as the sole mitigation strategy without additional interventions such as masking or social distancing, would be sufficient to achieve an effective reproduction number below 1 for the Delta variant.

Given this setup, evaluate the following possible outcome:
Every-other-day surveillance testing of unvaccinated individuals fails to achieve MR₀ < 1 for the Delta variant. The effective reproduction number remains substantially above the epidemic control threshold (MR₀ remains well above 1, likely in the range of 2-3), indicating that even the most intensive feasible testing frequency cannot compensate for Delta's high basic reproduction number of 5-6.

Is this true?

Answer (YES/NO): NO